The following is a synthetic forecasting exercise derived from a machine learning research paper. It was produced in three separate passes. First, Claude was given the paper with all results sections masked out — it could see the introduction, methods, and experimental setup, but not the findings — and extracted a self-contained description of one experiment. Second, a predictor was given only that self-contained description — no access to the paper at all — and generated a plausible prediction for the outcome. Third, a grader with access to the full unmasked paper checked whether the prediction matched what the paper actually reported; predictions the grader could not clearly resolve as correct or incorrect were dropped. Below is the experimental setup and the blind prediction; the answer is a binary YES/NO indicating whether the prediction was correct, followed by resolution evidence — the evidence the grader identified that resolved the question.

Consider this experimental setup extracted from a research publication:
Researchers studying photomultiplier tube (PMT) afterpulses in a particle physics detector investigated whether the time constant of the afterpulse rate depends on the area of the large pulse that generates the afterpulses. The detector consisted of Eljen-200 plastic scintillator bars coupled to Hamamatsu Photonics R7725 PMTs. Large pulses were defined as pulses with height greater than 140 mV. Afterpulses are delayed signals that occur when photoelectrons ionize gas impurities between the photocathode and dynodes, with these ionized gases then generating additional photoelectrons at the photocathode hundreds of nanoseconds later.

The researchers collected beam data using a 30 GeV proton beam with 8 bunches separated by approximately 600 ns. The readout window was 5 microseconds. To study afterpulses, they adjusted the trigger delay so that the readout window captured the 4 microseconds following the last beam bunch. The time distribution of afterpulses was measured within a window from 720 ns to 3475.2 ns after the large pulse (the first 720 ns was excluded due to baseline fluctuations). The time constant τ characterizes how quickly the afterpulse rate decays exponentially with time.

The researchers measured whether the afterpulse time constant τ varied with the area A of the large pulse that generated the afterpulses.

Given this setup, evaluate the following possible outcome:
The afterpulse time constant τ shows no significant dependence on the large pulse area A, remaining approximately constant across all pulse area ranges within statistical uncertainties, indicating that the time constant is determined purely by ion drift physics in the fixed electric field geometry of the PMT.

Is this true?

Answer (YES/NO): YES